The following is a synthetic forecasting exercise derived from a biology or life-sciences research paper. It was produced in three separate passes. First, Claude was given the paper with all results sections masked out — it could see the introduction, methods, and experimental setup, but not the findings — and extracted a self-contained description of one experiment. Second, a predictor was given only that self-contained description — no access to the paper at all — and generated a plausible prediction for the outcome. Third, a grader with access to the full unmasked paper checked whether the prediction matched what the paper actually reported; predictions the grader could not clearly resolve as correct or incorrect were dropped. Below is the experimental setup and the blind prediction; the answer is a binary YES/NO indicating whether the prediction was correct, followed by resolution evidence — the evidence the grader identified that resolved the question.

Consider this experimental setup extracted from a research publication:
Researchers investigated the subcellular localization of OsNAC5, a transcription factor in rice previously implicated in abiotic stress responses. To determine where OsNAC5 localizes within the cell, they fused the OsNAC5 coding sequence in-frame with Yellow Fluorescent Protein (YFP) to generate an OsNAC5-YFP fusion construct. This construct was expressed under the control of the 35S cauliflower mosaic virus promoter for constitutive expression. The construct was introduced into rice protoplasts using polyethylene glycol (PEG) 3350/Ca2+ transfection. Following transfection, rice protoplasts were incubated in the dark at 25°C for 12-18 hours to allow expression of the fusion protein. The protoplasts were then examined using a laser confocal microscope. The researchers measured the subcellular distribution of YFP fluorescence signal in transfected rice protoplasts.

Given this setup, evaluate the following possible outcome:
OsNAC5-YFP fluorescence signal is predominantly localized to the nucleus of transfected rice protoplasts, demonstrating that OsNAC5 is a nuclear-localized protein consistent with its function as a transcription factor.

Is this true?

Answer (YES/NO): YES